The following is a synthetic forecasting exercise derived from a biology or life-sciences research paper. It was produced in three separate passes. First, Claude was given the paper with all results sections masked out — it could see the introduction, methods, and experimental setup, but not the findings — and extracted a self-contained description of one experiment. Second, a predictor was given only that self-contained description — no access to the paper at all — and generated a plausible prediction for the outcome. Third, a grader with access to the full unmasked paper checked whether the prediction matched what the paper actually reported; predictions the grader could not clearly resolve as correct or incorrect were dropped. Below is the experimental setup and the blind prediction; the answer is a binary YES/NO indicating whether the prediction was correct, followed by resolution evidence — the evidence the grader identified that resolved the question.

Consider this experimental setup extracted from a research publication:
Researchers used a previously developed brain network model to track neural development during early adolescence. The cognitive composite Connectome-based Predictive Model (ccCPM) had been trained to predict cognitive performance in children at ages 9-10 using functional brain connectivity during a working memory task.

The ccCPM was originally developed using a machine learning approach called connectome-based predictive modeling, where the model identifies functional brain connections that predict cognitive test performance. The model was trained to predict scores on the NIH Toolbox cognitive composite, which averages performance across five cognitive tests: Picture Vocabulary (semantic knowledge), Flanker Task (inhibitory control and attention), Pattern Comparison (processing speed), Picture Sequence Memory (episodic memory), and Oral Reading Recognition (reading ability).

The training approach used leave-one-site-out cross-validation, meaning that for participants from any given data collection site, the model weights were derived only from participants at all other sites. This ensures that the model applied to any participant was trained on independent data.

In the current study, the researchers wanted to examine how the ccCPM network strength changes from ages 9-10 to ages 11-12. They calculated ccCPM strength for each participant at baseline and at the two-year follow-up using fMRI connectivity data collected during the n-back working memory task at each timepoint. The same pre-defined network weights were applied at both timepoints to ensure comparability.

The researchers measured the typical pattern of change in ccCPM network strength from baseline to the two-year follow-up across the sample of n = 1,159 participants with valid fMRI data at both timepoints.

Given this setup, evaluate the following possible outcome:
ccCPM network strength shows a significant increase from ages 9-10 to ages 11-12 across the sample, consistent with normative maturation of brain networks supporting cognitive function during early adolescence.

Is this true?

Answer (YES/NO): YES